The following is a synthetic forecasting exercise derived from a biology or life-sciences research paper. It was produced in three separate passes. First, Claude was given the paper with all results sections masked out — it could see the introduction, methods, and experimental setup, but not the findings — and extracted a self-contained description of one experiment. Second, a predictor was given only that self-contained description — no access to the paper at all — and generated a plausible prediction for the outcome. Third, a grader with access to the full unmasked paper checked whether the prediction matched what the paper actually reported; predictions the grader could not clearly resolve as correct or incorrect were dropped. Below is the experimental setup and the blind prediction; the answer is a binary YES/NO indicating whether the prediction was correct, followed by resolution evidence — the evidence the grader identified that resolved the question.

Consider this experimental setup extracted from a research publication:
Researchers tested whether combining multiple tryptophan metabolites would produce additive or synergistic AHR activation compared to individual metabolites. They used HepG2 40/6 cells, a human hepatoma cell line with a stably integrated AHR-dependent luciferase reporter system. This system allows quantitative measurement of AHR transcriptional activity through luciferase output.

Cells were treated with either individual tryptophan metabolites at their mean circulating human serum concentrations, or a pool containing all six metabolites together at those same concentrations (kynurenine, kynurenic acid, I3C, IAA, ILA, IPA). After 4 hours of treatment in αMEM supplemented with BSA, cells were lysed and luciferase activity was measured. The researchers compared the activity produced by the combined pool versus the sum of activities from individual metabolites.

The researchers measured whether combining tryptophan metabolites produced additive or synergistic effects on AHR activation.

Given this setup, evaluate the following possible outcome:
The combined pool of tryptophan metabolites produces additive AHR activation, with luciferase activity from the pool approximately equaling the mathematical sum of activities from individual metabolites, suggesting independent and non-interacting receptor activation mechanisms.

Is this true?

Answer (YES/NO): NO